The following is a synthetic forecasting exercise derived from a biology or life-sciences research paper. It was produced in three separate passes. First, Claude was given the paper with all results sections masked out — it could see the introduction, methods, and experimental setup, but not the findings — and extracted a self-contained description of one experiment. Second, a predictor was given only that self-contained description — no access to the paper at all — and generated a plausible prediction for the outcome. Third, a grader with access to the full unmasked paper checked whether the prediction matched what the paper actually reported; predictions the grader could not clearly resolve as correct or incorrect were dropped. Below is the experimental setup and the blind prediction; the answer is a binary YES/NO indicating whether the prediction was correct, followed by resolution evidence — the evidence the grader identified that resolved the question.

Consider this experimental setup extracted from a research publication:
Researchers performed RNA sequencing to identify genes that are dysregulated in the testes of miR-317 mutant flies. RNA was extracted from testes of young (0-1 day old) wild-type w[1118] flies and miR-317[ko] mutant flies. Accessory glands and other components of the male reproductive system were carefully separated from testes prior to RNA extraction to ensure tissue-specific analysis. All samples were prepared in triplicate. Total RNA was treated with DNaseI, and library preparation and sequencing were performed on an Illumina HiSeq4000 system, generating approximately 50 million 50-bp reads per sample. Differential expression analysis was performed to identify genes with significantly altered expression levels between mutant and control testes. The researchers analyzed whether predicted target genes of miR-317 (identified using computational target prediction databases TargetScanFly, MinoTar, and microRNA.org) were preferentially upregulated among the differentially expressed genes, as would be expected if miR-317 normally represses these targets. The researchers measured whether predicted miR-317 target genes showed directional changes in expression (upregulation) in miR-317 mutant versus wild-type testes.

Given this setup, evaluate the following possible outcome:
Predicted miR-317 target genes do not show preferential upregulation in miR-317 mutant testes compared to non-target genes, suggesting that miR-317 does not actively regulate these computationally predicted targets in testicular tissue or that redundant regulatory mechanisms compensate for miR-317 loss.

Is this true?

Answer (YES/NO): NO